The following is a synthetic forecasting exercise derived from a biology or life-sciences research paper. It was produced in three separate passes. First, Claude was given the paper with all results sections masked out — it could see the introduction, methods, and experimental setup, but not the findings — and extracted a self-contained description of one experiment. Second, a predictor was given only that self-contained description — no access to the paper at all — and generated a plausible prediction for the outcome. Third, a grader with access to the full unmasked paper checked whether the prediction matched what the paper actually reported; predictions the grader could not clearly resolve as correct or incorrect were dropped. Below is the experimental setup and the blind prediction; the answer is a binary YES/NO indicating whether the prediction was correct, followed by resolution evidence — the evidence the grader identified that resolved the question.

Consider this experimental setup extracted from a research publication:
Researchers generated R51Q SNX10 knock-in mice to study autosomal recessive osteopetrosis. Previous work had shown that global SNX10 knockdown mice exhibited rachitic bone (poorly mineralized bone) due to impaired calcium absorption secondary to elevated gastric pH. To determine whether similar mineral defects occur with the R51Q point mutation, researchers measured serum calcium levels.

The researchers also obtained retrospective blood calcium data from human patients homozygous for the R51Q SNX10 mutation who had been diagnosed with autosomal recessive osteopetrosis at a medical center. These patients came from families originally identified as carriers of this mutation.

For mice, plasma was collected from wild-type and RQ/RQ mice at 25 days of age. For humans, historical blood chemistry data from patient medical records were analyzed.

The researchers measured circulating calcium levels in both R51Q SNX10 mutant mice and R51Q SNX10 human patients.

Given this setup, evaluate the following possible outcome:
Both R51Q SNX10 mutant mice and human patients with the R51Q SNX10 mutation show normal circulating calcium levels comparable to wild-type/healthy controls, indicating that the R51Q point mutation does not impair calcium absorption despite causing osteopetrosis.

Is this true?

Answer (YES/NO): YES